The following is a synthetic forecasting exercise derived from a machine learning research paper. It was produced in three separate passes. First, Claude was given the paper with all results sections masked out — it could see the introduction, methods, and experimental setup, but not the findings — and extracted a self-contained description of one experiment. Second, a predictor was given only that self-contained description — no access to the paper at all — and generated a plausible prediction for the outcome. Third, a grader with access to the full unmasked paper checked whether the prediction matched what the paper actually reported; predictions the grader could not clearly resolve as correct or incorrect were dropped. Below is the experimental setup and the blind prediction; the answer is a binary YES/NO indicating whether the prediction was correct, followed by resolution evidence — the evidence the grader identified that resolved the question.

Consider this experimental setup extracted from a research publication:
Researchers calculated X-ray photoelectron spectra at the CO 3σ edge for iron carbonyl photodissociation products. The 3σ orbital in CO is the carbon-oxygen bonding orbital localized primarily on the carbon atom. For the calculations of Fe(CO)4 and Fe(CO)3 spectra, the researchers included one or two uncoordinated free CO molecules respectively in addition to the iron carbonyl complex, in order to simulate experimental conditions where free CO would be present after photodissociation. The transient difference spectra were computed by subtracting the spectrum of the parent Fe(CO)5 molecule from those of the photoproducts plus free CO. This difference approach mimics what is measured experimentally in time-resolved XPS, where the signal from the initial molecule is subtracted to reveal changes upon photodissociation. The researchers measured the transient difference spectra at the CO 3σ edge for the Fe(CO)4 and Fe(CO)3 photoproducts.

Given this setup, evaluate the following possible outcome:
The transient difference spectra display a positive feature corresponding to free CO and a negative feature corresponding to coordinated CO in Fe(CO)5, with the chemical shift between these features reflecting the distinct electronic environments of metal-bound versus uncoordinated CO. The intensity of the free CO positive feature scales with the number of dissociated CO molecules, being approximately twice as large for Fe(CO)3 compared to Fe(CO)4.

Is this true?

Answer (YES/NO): NO